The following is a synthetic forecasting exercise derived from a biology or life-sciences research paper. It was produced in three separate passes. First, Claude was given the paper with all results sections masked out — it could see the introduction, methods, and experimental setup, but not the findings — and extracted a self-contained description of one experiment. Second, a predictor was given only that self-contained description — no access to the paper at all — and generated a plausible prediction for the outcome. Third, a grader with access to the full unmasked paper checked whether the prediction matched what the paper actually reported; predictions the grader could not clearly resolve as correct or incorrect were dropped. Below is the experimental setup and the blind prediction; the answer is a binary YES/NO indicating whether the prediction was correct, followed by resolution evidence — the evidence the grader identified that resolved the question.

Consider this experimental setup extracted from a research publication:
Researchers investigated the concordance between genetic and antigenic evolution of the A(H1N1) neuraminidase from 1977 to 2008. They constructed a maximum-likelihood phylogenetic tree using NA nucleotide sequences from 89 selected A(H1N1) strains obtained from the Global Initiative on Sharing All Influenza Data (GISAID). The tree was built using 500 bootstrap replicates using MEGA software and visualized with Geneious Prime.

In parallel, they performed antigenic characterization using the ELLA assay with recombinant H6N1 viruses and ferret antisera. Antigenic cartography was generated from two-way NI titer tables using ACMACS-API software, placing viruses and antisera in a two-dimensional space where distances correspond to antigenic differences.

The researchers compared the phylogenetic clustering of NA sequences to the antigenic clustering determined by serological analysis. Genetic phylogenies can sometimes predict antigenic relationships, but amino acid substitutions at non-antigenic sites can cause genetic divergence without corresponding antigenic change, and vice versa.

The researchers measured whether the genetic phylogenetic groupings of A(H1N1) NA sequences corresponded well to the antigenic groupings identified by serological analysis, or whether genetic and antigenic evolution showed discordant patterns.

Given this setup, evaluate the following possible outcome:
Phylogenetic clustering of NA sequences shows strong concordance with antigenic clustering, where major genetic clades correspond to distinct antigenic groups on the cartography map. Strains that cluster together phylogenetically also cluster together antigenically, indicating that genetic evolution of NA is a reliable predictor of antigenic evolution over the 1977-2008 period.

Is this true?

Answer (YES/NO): YES